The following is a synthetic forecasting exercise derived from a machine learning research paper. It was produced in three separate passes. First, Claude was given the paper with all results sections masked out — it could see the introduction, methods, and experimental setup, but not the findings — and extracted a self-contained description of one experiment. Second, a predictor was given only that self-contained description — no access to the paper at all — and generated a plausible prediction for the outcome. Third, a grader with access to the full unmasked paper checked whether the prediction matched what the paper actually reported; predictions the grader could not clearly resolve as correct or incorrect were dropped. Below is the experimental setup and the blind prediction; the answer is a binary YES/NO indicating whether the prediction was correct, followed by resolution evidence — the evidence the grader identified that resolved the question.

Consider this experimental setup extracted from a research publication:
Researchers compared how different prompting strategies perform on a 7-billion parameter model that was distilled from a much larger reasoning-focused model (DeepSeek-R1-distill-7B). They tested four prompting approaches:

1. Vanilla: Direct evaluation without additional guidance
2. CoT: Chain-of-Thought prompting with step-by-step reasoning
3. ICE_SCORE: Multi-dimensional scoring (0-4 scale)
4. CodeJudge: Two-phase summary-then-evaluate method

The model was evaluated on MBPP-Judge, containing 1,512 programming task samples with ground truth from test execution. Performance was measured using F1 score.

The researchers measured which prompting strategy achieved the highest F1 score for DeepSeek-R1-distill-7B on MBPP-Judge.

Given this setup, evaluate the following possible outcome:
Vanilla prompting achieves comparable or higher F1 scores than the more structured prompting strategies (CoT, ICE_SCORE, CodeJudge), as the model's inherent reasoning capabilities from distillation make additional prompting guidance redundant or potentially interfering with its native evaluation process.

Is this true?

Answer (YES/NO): YES